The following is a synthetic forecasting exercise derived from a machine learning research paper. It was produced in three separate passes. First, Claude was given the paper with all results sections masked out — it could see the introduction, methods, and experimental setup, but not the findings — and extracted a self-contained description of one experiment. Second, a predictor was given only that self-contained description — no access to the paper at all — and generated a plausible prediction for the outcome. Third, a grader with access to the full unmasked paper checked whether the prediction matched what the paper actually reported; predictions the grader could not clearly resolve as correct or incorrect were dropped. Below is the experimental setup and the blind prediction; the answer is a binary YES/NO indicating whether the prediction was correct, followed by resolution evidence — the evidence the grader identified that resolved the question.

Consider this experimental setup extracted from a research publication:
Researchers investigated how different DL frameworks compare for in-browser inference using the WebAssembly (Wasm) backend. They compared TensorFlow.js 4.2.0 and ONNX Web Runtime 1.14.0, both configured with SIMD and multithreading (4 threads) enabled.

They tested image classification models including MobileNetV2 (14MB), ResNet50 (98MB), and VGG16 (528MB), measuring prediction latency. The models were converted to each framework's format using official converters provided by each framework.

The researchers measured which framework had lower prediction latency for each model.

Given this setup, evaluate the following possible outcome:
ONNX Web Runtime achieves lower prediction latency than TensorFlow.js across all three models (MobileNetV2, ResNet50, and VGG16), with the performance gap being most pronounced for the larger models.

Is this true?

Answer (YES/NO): NO